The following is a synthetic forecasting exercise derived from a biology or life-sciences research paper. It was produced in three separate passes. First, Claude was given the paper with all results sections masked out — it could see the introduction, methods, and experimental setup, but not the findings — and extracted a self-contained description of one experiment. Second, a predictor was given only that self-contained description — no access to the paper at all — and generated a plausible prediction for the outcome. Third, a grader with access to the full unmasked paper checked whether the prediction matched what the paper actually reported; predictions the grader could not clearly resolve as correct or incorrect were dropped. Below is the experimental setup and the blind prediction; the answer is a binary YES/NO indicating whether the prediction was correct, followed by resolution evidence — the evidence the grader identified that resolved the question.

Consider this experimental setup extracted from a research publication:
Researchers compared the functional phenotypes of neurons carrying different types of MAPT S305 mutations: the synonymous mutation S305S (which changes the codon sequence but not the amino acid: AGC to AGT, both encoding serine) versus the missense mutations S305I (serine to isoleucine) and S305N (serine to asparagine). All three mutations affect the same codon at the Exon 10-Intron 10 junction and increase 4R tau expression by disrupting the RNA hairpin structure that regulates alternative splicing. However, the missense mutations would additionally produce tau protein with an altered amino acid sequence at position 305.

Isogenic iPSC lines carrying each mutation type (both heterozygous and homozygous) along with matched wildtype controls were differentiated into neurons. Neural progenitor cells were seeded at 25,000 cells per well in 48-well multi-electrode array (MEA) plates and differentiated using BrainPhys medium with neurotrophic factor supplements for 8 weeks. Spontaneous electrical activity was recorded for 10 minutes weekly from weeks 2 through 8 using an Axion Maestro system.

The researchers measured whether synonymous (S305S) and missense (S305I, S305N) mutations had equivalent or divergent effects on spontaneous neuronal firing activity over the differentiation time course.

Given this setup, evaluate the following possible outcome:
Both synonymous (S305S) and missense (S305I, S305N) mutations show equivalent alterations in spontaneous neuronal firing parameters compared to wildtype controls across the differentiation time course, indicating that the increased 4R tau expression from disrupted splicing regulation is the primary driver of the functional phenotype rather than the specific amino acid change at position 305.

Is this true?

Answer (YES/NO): YES